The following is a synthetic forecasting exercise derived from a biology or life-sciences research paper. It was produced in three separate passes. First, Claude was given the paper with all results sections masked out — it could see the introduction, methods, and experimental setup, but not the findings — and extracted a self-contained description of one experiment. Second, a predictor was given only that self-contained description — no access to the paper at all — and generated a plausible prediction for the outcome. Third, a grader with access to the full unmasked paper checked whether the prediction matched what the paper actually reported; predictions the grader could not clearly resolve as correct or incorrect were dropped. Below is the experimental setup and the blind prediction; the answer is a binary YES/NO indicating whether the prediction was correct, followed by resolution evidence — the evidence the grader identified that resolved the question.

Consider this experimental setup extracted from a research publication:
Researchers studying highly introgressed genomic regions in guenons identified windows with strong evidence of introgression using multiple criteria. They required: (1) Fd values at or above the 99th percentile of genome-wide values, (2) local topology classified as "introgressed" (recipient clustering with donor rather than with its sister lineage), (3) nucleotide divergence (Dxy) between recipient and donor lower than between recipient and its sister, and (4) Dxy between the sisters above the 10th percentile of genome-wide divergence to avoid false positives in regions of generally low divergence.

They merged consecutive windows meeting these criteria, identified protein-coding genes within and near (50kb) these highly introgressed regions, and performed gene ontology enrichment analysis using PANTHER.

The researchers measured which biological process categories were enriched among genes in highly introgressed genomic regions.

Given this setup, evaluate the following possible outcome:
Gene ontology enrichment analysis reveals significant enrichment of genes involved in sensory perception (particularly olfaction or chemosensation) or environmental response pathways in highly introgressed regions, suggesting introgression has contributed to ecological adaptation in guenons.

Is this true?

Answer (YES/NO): NO